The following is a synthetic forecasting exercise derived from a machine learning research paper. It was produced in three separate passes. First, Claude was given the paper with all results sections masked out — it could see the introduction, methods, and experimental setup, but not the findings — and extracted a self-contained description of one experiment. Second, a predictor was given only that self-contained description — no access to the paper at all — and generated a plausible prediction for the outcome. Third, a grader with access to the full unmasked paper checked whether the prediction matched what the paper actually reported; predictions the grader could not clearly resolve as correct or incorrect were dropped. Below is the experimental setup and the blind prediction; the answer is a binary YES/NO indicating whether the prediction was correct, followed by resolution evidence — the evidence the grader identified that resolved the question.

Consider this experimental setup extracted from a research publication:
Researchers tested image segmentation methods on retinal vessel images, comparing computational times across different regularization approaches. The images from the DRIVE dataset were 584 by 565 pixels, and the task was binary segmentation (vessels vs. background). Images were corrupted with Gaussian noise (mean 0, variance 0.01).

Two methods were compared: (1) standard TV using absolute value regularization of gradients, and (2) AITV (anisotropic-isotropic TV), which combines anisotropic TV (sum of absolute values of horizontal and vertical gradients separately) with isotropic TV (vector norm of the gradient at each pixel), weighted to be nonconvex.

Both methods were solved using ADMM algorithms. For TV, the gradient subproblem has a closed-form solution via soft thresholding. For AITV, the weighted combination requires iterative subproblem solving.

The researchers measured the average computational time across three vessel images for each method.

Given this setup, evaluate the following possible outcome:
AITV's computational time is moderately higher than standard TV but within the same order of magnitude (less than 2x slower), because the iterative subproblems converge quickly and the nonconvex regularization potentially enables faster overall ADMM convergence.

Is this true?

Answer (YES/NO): NO